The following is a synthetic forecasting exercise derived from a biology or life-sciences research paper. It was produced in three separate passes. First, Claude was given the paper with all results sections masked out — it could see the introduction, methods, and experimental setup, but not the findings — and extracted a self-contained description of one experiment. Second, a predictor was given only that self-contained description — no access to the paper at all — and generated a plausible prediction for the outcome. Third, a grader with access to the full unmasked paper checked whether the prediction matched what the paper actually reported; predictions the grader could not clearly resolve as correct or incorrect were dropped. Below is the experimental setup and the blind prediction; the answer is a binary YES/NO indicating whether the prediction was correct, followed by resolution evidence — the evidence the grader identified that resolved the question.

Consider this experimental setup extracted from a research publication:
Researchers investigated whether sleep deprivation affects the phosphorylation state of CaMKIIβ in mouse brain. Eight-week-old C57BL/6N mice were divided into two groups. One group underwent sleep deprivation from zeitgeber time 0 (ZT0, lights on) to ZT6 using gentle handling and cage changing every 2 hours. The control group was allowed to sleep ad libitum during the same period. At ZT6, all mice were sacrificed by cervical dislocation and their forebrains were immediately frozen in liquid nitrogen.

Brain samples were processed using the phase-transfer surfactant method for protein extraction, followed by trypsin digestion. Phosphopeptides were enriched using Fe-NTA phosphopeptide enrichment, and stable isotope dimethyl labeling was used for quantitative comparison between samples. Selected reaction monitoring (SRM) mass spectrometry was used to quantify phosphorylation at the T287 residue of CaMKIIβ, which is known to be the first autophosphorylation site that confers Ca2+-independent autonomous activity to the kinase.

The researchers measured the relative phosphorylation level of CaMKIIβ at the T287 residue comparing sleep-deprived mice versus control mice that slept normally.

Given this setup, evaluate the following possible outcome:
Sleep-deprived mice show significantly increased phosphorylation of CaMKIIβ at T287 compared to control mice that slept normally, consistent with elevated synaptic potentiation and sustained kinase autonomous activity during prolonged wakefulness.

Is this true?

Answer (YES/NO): YES